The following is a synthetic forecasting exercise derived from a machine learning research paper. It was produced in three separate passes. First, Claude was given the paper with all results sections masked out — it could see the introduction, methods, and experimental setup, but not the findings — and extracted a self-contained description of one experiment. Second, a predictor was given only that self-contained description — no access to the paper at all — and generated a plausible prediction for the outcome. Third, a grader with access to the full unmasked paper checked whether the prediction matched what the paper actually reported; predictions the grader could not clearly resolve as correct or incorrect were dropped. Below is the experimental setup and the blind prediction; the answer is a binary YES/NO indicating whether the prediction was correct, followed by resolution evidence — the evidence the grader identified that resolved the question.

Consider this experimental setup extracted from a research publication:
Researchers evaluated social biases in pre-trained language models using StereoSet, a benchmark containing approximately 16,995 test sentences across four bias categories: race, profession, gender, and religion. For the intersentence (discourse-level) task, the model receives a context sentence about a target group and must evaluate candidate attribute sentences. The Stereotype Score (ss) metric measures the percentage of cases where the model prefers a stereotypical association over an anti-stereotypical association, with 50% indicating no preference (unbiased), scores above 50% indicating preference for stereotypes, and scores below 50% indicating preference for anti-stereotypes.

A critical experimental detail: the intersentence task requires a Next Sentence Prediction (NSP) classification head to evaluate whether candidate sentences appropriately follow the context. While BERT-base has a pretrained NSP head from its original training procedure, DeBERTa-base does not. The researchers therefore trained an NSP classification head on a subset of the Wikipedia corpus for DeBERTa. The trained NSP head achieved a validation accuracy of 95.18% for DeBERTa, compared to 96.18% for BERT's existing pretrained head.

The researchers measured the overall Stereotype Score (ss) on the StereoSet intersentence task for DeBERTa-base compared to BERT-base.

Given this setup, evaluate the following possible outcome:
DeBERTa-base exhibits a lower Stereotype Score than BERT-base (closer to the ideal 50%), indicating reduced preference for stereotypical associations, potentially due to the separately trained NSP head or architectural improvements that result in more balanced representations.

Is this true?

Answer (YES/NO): NO